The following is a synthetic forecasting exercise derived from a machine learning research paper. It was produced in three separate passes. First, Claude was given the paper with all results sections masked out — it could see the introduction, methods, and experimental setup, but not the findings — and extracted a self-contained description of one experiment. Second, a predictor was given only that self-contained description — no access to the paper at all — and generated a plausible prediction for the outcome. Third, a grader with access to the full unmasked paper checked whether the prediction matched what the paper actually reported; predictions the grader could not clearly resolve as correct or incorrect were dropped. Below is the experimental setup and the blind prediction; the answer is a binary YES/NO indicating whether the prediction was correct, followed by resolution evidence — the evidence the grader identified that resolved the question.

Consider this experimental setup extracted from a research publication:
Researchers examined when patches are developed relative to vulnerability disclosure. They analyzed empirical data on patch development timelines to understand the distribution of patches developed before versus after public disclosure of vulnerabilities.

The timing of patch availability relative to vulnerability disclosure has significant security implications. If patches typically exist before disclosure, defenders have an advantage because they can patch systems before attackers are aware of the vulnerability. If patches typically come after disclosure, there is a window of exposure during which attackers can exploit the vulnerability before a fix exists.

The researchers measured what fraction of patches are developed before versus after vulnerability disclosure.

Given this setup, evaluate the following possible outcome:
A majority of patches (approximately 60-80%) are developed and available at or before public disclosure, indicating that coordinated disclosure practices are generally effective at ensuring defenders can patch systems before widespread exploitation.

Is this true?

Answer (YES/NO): YES